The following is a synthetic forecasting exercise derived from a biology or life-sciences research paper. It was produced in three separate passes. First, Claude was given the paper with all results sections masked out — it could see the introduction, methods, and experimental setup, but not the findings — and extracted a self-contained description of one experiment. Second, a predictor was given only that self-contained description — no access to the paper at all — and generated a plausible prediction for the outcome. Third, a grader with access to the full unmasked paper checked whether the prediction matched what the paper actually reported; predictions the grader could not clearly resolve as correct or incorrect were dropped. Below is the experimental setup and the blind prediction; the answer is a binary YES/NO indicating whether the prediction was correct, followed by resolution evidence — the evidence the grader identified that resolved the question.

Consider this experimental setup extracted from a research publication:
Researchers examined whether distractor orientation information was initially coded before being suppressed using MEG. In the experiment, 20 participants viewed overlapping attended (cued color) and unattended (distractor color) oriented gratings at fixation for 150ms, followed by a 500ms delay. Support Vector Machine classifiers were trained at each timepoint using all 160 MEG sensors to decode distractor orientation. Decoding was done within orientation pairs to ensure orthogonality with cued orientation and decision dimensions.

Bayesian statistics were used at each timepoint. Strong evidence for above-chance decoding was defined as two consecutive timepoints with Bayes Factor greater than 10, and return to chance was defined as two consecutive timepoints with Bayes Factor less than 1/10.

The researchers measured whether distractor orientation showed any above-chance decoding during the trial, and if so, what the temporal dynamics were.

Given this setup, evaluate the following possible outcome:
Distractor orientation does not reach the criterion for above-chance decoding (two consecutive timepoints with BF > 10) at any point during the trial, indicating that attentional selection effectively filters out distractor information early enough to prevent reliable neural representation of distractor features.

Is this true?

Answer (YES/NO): NO